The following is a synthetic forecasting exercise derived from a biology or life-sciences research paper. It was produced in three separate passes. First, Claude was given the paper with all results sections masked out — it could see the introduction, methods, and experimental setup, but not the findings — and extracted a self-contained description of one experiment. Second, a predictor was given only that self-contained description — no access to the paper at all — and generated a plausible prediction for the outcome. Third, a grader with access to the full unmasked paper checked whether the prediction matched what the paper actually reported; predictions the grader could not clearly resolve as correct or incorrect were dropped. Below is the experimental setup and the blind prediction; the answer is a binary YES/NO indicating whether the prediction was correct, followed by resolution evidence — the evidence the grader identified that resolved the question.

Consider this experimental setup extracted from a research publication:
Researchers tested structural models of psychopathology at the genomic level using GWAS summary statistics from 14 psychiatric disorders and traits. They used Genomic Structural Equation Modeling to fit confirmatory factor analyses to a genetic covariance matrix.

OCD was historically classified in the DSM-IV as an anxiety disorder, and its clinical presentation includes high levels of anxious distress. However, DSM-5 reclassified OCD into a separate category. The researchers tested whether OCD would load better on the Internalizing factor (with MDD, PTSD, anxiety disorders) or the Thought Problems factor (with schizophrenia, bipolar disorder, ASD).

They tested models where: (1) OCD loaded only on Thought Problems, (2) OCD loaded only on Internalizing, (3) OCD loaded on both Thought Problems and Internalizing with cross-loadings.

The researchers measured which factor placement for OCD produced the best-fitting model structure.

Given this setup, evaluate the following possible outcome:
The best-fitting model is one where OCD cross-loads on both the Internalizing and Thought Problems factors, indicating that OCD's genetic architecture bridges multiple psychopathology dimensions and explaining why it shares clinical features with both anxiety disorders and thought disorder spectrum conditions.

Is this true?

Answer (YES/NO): NO